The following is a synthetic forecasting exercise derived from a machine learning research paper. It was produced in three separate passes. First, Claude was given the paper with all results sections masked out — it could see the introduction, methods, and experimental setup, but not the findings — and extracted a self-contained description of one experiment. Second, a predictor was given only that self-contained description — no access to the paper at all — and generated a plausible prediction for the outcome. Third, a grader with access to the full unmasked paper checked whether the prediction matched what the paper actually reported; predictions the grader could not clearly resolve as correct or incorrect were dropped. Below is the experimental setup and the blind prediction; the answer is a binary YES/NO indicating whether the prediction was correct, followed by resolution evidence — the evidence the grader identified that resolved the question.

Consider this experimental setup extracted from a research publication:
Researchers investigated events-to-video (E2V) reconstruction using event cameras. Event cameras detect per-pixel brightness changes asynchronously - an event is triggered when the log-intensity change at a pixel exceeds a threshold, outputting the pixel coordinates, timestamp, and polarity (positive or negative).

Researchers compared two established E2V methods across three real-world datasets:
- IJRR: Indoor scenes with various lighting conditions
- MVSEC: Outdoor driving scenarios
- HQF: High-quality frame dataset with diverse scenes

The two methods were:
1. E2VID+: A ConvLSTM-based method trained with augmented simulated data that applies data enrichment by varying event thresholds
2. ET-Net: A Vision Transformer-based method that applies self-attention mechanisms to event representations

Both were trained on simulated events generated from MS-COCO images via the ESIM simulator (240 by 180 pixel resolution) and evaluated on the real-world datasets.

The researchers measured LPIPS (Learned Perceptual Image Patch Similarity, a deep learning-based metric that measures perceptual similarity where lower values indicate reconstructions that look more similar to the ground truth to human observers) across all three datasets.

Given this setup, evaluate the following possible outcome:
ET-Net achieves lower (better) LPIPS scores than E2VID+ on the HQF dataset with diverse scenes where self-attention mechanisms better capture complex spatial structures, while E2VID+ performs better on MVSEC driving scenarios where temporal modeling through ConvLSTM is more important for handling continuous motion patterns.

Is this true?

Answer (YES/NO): NO